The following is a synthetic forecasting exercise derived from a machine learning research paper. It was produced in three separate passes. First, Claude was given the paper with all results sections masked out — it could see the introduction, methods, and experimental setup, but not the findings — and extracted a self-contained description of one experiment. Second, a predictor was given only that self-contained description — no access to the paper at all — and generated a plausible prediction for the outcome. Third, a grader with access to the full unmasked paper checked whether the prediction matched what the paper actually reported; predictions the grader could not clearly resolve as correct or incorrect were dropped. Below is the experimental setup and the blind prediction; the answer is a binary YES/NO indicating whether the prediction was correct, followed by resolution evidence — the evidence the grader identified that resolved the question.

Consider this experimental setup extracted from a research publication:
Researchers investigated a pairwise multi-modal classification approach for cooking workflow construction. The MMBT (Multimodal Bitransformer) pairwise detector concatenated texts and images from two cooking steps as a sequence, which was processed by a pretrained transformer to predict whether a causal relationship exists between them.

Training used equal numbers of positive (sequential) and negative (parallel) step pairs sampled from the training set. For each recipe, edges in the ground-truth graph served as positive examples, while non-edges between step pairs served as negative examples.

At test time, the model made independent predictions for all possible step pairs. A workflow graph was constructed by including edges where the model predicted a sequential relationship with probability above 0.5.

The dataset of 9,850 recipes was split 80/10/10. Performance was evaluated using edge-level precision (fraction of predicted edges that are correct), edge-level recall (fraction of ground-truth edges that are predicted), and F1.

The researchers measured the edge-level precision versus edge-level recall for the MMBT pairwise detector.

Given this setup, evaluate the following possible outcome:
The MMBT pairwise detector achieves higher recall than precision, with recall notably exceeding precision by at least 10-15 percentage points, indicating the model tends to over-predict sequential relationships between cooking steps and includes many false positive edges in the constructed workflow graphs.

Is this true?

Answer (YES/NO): YES